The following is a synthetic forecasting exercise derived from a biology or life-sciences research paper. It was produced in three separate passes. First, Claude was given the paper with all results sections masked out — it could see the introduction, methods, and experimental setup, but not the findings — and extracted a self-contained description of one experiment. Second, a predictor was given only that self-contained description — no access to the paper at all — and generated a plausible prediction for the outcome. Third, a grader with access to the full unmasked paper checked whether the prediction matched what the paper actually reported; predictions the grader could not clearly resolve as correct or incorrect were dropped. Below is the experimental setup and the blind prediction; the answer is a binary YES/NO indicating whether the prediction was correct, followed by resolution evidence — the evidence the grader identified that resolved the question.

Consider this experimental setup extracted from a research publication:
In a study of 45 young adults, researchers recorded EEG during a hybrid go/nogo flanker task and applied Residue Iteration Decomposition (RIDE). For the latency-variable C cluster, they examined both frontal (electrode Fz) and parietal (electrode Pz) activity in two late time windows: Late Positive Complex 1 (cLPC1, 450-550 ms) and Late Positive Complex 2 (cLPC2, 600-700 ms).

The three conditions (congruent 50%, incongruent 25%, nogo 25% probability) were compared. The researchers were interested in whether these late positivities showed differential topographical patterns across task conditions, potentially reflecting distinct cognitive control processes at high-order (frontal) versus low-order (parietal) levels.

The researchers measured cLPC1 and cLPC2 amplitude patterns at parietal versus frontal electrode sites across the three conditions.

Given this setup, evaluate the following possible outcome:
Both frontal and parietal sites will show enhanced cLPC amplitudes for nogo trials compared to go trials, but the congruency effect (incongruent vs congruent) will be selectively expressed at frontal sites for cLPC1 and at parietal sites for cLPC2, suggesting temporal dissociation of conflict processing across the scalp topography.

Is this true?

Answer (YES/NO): NO